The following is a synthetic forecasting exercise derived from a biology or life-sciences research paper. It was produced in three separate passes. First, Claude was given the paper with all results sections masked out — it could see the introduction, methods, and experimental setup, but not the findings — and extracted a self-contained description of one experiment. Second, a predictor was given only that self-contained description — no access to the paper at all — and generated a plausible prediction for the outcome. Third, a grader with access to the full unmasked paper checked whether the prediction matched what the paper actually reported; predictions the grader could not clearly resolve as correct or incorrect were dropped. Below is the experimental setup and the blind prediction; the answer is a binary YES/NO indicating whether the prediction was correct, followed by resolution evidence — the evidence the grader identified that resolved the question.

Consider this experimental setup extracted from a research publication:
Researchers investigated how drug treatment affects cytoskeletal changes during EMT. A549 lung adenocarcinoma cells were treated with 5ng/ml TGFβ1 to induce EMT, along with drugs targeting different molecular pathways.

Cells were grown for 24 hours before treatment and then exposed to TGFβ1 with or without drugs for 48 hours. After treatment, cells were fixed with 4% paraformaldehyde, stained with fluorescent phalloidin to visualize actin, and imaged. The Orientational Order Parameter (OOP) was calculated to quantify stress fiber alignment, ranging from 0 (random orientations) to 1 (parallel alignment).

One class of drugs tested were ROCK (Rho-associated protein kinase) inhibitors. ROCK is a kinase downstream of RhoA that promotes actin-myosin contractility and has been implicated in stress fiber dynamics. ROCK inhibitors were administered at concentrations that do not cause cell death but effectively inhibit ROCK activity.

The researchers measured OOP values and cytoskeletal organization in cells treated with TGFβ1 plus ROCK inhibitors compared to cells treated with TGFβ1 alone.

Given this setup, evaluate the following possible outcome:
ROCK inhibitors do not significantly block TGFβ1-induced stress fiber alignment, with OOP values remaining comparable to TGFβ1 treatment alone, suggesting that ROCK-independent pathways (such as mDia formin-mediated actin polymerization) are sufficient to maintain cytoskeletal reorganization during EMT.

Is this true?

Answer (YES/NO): NO